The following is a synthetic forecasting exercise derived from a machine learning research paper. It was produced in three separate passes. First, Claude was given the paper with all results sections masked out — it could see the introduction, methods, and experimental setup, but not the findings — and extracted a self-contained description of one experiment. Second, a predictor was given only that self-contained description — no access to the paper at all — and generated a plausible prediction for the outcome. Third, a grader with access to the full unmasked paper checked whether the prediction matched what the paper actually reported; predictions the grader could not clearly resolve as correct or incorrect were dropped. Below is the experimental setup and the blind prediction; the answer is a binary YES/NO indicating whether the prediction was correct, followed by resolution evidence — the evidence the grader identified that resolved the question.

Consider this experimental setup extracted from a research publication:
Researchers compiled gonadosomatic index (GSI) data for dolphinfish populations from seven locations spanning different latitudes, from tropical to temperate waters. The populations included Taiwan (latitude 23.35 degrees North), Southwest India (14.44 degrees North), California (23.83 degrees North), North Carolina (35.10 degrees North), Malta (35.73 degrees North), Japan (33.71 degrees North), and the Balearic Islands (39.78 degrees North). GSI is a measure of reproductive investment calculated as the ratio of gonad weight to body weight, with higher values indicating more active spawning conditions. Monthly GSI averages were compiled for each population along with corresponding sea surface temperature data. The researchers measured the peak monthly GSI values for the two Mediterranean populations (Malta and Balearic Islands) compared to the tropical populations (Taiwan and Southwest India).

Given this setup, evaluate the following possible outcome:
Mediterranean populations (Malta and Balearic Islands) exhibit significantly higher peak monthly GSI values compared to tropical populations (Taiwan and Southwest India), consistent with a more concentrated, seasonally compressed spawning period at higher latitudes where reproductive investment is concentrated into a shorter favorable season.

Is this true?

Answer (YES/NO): YES